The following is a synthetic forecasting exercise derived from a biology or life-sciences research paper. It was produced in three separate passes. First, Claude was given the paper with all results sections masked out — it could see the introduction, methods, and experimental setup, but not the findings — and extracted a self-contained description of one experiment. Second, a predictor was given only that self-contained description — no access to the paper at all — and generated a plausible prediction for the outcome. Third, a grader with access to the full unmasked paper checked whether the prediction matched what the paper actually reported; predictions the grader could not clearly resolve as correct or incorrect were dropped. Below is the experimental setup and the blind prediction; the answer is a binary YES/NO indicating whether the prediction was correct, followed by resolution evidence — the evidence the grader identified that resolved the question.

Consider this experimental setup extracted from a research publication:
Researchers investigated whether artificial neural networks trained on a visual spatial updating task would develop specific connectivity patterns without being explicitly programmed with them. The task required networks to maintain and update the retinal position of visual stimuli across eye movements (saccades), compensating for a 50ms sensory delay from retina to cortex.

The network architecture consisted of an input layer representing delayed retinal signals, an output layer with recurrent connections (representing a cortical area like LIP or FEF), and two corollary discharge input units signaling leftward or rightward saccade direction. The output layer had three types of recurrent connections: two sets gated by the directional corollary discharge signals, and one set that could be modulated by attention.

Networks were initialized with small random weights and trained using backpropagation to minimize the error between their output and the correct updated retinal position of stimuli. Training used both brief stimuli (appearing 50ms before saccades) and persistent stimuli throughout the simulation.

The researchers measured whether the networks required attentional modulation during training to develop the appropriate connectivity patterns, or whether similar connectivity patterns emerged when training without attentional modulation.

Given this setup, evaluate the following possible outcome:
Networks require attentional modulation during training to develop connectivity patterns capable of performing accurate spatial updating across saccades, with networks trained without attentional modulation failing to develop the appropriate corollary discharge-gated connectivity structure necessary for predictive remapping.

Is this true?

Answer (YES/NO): NO